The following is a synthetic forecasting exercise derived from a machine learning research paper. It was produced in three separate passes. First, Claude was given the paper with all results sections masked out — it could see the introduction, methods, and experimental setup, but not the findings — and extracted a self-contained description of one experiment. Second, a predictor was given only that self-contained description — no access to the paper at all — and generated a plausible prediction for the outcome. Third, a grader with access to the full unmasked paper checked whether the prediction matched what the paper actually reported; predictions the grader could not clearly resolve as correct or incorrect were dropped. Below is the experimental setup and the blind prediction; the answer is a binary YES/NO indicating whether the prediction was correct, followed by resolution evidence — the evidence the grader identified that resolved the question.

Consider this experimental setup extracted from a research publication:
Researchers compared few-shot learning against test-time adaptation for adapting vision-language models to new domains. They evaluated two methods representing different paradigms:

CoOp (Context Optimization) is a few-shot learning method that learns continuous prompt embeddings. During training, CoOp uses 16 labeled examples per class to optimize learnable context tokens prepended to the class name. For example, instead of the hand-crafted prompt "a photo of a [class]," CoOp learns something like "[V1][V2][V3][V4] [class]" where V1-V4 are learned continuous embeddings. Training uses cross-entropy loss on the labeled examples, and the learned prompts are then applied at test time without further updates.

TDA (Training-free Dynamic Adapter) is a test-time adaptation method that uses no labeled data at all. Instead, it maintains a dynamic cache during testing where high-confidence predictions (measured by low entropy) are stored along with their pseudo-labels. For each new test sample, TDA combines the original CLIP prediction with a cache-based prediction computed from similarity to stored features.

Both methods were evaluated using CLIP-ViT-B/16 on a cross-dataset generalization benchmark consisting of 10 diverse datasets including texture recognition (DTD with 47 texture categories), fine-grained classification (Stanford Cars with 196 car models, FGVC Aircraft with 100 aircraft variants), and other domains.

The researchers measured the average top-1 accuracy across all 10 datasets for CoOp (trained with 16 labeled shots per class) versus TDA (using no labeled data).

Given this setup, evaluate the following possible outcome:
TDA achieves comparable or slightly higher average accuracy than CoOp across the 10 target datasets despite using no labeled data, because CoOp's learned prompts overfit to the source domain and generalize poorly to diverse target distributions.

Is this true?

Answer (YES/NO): YES